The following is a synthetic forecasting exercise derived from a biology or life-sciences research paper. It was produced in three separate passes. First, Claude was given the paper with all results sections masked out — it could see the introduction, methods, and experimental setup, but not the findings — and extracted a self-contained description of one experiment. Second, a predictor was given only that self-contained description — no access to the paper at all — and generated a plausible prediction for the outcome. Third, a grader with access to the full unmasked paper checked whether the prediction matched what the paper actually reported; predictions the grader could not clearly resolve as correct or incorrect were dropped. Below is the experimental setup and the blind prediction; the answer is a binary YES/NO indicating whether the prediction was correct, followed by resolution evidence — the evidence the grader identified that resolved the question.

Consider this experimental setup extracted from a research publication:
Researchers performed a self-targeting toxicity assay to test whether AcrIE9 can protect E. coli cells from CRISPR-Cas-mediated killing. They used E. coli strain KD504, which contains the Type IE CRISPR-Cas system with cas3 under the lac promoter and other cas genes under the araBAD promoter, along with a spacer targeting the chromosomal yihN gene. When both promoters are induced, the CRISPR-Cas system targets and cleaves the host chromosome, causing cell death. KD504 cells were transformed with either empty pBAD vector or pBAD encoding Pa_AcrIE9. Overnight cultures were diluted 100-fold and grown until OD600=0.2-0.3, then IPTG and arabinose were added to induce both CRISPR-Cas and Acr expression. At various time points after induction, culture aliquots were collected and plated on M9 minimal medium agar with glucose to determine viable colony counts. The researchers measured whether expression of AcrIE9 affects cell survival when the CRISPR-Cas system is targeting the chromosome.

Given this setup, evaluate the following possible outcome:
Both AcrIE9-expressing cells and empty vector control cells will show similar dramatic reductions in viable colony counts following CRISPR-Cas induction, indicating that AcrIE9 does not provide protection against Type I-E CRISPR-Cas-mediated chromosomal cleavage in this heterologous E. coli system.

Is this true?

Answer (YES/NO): NO